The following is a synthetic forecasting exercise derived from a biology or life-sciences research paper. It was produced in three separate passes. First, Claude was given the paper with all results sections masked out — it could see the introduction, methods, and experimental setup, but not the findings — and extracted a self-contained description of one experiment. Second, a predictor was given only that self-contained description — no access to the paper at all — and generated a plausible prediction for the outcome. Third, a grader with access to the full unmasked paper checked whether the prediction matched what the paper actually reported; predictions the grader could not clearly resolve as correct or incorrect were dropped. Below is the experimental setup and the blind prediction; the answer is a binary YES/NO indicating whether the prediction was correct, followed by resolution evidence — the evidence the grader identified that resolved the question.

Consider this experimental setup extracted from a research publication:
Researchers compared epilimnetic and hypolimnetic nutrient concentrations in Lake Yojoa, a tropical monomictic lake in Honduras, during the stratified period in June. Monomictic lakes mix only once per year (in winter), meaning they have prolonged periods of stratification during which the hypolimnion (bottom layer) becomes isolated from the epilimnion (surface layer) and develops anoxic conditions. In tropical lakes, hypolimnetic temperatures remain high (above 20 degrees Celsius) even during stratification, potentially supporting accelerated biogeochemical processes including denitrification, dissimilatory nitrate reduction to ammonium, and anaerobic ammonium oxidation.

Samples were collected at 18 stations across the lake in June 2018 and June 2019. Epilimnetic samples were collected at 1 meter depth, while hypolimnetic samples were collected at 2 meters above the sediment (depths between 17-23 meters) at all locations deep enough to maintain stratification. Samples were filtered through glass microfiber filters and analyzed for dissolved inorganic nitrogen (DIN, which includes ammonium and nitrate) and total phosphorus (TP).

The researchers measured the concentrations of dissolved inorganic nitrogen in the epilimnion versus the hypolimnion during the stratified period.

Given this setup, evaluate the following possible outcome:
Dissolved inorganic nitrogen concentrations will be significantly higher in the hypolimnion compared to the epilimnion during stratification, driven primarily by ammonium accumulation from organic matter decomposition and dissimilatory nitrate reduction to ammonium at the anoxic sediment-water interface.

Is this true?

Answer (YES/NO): YES